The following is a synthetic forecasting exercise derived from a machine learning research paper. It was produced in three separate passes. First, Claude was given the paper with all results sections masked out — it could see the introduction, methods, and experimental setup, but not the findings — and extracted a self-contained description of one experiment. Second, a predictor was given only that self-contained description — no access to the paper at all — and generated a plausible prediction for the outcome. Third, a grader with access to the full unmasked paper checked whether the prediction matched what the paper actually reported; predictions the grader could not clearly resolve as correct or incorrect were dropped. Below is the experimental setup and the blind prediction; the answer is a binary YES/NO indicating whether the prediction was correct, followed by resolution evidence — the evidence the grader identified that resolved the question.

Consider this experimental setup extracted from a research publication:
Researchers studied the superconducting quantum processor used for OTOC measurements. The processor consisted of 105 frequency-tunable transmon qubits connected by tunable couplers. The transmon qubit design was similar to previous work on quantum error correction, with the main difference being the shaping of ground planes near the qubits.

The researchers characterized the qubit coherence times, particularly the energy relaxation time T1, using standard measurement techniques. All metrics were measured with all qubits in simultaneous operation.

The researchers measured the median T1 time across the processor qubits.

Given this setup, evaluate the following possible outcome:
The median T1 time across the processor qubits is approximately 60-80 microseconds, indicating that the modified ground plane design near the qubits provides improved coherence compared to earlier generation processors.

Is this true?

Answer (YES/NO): NO